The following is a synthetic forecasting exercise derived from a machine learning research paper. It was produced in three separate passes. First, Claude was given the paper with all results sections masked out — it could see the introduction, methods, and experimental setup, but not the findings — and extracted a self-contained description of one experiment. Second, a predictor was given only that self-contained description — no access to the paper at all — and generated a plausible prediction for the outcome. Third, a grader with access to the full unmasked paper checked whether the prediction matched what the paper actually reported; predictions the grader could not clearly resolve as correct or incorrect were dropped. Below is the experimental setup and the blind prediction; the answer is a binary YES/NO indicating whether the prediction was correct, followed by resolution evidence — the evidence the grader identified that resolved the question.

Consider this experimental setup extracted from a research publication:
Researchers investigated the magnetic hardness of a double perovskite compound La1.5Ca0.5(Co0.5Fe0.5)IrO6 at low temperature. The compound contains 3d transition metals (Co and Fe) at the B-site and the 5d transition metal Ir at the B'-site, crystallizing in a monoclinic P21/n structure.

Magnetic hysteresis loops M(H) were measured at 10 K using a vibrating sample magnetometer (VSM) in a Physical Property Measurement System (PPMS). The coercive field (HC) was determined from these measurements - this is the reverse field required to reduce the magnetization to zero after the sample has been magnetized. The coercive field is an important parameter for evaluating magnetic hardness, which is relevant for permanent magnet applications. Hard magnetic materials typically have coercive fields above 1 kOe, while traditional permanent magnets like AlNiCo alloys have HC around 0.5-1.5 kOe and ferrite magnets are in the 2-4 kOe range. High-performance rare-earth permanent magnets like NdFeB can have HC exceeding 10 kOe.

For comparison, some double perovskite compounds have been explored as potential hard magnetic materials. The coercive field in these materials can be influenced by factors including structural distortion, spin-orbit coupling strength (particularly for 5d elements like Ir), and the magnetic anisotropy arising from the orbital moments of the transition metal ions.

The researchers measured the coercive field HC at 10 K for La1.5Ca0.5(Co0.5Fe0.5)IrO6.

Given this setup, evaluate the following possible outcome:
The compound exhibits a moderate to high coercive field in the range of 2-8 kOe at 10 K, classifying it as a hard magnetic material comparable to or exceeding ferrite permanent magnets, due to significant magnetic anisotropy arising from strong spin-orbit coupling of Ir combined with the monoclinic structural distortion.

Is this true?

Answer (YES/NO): NO